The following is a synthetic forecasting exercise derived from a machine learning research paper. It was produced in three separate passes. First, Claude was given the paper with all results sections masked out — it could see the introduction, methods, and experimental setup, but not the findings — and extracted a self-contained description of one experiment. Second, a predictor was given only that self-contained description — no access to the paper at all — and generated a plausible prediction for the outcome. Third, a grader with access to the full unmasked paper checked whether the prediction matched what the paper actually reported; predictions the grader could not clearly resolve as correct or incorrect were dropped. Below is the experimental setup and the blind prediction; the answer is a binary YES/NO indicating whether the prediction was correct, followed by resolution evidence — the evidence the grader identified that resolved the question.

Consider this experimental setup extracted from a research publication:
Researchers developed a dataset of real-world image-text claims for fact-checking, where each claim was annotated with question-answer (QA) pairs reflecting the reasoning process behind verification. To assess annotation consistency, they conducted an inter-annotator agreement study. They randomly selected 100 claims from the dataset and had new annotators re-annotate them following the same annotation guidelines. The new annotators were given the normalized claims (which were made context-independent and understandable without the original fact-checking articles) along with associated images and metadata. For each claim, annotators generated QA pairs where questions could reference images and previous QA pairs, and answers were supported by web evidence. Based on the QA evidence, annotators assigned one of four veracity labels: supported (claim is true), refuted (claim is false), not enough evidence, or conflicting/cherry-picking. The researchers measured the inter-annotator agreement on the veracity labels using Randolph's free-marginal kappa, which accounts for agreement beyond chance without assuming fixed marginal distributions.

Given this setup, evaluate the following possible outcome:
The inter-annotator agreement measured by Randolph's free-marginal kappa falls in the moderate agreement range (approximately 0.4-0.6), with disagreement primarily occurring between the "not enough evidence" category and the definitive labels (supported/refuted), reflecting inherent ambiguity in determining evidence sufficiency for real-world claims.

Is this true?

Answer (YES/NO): NO